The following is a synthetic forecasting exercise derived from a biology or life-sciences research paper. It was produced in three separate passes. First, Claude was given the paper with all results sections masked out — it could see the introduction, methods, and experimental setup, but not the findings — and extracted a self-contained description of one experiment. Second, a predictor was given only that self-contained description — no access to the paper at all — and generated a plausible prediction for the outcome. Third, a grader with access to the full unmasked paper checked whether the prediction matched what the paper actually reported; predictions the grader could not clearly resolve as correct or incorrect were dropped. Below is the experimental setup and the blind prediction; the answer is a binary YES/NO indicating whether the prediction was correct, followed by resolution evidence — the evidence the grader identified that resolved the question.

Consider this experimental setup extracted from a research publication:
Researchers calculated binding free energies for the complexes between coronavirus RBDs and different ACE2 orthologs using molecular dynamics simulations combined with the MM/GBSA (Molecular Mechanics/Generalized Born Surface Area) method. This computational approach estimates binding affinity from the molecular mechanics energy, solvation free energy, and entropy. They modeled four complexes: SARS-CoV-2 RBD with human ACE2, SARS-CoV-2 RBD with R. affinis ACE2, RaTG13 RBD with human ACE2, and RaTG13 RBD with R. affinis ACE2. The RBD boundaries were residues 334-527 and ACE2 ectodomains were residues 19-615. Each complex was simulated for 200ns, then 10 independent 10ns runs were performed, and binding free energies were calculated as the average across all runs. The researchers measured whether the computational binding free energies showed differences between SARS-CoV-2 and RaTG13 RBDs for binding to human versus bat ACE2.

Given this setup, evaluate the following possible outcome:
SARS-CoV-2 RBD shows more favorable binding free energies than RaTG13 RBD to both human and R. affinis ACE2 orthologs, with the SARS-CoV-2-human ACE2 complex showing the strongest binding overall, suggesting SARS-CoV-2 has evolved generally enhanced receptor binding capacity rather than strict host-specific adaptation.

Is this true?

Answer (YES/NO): NO